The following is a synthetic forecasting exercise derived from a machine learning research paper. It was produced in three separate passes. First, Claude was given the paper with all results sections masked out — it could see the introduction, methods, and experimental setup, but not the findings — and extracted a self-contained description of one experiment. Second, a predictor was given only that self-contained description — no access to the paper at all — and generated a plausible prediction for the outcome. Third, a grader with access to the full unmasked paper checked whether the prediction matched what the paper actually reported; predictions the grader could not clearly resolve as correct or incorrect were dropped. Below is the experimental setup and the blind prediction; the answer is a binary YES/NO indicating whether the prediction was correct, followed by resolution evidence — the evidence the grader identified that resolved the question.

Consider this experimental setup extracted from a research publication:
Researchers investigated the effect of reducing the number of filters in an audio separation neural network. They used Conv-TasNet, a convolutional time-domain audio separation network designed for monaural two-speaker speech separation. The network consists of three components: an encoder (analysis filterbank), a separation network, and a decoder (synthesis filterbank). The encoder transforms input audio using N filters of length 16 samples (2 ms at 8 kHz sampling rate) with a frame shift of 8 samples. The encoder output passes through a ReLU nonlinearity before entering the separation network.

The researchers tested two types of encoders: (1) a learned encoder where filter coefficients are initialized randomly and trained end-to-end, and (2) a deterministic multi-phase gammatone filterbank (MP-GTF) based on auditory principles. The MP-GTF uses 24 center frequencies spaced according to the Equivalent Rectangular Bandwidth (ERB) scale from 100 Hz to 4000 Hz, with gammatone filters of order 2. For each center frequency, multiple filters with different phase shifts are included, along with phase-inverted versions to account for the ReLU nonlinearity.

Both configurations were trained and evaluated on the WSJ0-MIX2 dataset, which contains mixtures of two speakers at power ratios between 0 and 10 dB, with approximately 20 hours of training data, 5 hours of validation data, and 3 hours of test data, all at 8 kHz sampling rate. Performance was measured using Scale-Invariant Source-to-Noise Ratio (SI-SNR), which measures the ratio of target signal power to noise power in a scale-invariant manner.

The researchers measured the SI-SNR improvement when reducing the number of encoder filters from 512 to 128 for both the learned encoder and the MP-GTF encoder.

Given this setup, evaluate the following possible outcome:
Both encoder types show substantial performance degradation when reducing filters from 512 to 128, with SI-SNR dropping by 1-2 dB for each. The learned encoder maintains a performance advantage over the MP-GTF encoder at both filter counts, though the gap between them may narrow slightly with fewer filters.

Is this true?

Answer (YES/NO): NO